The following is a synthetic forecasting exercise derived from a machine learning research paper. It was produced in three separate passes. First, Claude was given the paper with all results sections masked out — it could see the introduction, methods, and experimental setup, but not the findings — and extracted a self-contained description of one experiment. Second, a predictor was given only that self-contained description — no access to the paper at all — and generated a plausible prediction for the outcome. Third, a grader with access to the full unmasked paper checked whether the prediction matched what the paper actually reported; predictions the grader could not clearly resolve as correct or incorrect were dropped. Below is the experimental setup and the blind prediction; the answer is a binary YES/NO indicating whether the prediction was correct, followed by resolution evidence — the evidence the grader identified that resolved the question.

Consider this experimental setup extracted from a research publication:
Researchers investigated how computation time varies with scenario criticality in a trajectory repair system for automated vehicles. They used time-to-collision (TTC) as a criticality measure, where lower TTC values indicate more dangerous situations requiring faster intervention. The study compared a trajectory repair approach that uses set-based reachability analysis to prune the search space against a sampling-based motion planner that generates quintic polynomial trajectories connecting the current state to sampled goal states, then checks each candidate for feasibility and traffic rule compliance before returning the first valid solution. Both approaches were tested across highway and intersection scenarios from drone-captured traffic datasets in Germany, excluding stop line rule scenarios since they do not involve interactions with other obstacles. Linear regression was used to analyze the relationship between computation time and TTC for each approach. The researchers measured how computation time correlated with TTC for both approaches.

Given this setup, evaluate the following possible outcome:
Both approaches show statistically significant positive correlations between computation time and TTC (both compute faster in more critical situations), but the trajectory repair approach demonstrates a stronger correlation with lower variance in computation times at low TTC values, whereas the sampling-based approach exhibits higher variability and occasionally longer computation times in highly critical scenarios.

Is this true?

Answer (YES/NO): NO